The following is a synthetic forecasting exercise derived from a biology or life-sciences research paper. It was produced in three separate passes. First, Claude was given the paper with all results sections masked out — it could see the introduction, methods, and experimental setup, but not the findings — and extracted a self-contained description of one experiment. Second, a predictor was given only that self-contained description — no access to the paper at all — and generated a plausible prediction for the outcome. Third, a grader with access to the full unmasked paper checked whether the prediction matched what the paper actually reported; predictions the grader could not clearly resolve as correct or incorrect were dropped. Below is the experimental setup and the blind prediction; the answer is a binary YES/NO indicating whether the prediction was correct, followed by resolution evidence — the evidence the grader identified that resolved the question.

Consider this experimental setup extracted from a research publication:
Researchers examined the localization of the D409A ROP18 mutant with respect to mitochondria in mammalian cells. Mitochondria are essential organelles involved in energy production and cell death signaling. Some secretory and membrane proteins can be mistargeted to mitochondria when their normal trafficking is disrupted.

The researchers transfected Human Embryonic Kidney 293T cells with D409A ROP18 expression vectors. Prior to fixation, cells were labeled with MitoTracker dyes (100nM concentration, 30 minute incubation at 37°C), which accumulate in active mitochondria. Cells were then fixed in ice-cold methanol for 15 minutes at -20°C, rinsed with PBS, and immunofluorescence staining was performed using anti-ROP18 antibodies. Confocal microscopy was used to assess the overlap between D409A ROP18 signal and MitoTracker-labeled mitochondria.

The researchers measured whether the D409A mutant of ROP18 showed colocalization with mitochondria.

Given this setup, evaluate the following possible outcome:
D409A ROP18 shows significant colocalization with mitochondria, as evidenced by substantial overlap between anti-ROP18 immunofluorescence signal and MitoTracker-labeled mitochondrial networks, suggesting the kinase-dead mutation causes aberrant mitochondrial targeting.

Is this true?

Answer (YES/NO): NO